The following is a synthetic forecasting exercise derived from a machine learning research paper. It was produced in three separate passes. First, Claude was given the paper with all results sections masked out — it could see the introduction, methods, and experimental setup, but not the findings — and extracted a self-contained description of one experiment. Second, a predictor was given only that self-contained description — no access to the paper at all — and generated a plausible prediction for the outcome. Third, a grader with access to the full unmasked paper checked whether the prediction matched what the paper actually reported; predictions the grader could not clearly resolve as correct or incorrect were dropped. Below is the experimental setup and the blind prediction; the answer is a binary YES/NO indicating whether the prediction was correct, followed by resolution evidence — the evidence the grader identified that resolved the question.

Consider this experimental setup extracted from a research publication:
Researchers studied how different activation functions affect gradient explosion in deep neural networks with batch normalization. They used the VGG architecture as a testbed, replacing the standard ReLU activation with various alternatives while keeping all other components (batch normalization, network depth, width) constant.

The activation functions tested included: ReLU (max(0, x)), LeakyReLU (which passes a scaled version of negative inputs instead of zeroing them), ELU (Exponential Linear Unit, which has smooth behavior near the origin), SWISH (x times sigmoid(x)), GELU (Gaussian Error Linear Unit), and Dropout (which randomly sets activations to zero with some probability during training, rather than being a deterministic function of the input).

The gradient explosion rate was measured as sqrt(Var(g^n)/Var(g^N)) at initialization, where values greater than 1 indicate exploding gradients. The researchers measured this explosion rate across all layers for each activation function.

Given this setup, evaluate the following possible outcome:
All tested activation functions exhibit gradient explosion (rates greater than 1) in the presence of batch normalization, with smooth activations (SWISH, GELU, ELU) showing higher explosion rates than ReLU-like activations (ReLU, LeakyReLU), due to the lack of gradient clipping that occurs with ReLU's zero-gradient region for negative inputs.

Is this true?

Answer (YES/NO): NO